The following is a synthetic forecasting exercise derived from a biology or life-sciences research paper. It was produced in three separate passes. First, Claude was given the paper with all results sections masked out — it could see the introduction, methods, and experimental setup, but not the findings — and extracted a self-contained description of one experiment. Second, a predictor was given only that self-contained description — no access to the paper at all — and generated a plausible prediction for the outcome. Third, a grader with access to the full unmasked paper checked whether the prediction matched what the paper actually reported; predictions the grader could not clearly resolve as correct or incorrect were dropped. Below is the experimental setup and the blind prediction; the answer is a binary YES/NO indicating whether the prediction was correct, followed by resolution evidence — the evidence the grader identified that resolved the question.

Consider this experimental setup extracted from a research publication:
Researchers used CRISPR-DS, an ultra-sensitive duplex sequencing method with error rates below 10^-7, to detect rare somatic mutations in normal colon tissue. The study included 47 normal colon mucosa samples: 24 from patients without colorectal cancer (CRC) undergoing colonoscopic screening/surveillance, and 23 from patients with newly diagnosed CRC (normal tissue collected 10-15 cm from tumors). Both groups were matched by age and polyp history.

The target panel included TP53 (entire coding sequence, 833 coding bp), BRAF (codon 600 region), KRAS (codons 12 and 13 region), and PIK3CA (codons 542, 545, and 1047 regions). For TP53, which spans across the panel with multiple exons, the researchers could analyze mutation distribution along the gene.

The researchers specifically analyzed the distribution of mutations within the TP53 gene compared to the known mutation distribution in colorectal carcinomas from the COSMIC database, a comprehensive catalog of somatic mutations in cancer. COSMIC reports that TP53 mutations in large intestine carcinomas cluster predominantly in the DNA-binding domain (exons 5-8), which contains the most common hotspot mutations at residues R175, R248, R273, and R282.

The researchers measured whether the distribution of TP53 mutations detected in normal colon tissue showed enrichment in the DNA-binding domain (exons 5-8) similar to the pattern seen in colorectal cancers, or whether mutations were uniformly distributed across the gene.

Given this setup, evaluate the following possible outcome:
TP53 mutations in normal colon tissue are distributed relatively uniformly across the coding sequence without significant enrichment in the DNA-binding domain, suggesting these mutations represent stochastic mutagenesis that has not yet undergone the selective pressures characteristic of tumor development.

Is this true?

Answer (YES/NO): NO